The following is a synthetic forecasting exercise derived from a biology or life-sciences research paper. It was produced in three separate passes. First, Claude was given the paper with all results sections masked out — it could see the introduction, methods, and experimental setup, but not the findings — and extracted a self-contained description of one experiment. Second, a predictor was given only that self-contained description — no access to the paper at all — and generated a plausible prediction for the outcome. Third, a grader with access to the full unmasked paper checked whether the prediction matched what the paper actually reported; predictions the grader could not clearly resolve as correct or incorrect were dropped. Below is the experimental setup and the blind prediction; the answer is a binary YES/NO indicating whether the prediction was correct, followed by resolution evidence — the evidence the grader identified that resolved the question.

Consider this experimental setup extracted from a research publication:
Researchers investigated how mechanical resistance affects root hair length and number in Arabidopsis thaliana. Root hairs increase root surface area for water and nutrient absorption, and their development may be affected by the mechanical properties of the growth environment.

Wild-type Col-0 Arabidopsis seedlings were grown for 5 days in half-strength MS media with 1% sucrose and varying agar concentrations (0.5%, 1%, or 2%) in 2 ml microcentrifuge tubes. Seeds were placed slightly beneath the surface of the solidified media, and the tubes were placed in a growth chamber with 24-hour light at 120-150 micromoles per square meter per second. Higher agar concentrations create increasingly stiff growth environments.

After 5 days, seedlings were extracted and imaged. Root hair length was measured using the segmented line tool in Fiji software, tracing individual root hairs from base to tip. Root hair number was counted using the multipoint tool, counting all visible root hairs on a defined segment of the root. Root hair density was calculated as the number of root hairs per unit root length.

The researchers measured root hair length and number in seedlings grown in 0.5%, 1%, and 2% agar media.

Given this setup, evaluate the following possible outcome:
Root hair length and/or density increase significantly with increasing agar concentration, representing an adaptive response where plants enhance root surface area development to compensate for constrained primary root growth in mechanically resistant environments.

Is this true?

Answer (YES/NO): NO